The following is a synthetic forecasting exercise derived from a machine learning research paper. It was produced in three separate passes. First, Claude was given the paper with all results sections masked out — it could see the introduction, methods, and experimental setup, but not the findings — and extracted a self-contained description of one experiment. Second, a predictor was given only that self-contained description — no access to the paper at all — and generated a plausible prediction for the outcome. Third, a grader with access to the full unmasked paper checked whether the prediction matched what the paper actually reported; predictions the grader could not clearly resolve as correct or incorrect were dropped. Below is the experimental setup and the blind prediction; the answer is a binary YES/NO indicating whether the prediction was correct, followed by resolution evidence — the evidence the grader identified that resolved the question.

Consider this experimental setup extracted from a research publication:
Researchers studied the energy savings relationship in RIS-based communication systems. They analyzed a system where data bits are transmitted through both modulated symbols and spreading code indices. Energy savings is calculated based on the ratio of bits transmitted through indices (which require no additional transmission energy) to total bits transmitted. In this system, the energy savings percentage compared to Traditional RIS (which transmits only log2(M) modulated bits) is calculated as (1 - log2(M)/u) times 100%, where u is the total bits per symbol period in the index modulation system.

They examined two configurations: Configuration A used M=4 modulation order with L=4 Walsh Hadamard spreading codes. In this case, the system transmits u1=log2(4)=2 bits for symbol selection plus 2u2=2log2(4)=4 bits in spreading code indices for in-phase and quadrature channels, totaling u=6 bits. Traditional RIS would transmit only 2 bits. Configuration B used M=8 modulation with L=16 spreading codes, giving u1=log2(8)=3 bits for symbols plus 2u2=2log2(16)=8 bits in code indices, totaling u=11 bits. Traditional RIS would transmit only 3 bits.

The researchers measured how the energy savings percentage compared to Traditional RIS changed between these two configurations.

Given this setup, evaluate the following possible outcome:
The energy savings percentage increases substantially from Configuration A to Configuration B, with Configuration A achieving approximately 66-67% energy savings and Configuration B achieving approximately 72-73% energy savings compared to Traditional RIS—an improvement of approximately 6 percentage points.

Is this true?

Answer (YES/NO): YES